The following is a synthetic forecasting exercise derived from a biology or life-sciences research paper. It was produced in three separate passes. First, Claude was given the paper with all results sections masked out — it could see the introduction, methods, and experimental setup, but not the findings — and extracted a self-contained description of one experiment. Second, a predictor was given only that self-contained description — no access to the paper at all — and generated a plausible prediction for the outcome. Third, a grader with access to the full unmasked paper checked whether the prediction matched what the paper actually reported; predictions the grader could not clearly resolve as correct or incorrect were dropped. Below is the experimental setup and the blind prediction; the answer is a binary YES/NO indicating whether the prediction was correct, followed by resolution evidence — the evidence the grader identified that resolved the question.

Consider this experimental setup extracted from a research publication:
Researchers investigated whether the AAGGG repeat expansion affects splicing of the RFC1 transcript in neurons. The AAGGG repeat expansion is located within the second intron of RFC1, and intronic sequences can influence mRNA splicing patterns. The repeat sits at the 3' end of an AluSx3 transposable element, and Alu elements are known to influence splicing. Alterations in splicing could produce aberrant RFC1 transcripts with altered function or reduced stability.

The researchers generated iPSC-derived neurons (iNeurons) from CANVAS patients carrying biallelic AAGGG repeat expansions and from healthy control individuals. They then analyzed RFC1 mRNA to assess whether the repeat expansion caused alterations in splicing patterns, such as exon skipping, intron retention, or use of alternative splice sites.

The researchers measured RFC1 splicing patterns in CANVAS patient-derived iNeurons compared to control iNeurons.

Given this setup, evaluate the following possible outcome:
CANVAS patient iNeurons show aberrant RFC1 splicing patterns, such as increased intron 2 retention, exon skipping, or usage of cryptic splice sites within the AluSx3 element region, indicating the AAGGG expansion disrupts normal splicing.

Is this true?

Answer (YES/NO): NO